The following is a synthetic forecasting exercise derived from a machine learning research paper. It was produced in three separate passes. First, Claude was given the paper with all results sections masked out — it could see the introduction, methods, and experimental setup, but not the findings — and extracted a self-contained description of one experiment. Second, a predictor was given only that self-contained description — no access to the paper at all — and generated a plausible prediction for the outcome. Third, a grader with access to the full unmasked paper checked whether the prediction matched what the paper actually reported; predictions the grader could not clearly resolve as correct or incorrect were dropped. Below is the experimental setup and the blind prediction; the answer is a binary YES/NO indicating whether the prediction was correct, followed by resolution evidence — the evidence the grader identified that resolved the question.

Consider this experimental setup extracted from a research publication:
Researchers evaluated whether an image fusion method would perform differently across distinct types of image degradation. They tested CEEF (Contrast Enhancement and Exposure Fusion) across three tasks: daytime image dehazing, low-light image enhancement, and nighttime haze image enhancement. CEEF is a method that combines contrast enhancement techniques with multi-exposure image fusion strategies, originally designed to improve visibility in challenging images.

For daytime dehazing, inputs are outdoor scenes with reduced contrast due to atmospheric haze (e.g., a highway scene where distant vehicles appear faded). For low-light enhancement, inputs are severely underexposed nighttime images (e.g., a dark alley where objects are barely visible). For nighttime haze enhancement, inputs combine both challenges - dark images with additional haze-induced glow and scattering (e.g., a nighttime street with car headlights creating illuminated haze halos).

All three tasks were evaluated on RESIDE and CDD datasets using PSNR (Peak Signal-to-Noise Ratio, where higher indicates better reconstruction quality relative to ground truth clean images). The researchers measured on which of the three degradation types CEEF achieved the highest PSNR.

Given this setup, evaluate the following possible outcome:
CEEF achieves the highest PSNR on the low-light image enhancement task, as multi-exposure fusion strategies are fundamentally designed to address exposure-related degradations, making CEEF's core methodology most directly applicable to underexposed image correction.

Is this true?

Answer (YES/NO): NO